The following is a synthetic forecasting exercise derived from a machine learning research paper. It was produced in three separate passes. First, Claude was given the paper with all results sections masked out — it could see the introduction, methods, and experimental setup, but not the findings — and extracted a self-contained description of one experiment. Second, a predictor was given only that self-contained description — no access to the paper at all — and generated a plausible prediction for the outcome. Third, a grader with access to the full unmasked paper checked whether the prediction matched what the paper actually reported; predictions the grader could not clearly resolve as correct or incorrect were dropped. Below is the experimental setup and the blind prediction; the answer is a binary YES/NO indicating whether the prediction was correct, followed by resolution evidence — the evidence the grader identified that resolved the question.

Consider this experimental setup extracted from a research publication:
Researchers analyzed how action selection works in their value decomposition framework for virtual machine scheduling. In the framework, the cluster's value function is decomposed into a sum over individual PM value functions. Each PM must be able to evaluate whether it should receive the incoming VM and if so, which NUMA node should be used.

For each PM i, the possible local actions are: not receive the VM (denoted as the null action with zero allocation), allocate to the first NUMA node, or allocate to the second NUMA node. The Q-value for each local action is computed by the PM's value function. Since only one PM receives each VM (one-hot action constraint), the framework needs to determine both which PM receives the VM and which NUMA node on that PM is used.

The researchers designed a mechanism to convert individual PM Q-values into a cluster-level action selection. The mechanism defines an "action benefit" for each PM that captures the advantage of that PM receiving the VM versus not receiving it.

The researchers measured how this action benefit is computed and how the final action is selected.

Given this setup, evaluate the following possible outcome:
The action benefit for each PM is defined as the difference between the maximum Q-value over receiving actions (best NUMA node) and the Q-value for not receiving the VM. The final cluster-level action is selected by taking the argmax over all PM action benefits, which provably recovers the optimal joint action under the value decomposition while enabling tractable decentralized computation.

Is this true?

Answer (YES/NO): NO